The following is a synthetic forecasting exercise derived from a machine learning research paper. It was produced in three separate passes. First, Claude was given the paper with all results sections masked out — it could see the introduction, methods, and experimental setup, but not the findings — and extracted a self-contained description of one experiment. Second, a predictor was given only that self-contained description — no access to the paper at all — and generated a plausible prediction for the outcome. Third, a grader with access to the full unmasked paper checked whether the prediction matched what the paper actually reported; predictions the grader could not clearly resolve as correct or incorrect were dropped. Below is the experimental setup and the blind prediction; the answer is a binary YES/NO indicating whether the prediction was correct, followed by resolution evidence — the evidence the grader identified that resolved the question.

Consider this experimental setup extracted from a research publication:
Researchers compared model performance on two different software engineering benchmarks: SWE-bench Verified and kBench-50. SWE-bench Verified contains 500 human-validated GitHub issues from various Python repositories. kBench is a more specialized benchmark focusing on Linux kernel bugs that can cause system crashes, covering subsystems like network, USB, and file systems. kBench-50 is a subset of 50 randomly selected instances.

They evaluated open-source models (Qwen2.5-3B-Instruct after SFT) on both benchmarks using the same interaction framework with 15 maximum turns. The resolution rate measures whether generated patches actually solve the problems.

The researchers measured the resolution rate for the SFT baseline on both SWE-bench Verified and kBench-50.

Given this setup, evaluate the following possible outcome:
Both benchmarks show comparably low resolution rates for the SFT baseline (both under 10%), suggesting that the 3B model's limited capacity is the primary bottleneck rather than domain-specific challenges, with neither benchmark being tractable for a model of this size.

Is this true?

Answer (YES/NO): YES